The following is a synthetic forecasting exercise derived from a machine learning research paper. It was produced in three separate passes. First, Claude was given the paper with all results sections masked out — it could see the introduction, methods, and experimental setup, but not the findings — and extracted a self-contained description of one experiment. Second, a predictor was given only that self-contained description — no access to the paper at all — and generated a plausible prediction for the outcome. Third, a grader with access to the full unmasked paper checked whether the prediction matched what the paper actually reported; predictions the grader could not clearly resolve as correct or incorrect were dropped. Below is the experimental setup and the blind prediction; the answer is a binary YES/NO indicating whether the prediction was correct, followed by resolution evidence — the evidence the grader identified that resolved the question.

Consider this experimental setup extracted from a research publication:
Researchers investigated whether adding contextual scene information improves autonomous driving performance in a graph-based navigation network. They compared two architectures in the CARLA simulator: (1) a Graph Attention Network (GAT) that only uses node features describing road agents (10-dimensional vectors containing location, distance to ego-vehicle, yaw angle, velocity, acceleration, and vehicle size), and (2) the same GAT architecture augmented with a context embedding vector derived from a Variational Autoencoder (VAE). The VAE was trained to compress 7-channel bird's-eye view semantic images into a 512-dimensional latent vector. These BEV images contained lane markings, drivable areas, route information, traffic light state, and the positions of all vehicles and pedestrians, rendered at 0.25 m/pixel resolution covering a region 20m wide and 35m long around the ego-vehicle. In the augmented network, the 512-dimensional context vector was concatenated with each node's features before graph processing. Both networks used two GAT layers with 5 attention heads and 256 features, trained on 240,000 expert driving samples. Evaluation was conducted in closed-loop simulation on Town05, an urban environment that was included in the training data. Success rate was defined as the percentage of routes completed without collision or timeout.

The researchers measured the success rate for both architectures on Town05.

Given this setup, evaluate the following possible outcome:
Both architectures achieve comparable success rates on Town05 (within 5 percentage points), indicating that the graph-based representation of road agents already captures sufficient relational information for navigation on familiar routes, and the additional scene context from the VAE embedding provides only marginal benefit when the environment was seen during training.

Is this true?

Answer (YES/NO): NO